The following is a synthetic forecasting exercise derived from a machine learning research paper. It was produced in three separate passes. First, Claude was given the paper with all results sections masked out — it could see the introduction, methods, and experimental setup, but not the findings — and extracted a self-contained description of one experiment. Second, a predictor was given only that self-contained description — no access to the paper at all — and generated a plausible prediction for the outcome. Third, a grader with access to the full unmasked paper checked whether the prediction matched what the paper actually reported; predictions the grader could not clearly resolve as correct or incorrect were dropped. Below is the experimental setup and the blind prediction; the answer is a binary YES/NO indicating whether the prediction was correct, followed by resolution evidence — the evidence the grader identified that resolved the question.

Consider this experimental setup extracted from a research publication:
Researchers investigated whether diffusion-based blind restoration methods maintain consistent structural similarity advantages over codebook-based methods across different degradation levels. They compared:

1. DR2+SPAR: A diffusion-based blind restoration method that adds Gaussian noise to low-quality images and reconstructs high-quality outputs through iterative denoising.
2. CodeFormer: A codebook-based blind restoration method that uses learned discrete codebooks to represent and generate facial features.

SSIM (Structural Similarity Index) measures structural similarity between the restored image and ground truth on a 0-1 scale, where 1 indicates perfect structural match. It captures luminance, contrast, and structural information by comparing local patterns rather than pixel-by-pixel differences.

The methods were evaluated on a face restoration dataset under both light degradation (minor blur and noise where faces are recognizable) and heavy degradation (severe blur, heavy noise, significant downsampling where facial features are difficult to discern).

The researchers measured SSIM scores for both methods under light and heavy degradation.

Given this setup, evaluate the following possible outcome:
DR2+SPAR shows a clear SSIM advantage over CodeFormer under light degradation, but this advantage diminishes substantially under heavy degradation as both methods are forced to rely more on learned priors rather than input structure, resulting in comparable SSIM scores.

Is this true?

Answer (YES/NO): NO